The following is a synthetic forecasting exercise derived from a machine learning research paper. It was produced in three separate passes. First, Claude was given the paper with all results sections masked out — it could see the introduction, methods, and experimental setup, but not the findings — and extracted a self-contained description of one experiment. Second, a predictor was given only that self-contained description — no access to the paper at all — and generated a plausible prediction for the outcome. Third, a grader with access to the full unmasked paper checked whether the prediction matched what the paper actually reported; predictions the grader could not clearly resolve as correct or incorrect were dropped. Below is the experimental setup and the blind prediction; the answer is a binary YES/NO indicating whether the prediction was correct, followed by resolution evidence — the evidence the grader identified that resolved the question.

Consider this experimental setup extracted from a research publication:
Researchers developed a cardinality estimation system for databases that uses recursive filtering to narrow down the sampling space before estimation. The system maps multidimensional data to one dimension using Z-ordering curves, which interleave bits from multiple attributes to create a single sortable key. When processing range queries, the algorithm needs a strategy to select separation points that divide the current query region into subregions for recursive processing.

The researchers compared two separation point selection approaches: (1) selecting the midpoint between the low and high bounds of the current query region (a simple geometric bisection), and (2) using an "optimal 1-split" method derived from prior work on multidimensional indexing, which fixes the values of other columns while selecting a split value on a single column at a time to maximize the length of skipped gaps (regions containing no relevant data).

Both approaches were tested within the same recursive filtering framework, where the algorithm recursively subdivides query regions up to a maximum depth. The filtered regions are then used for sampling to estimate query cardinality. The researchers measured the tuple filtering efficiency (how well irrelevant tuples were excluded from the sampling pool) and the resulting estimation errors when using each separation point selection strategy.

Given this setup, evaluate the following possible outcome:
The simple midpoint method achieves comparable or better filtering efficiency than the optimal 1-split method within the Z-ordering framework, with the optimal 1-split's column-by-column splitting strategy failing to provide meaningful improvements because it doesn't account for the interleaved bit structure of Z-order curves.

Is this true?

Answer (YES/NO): NO